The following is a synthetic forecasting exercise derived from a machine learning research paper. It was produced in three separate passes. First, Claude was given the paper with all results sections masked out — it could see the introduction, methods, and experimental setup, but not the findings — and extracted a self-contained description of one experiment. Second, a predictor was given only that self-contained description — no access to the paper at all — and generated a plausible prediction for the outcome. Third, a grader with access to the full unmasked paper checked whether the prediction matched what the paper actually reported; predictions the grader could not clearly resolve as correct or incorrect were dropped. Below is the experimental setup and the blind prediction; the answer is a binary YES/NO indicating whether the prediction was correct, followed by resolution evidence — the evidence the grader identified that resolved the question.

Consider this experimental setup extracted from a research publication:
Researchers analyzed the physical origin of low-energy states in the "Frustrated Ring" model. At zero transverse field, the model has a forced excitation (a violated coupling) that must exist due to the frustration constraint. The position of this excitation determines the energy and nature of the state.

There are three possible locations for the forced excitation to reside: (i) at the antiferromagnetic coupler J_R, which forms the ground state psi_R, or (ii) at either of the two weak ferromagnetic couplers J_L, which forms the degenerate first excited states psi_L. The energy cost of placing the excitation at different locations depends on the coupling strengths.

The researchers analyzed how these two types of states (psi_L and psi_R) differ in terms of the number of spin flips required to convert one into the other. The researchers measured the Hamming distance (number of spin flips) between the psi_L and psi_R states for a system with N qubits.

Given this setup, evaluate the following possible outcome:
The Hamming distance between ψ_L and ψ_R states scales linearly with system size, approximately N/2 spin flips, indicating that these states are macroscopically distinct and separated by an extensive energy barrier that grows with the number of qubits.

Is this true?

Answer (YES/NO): YES